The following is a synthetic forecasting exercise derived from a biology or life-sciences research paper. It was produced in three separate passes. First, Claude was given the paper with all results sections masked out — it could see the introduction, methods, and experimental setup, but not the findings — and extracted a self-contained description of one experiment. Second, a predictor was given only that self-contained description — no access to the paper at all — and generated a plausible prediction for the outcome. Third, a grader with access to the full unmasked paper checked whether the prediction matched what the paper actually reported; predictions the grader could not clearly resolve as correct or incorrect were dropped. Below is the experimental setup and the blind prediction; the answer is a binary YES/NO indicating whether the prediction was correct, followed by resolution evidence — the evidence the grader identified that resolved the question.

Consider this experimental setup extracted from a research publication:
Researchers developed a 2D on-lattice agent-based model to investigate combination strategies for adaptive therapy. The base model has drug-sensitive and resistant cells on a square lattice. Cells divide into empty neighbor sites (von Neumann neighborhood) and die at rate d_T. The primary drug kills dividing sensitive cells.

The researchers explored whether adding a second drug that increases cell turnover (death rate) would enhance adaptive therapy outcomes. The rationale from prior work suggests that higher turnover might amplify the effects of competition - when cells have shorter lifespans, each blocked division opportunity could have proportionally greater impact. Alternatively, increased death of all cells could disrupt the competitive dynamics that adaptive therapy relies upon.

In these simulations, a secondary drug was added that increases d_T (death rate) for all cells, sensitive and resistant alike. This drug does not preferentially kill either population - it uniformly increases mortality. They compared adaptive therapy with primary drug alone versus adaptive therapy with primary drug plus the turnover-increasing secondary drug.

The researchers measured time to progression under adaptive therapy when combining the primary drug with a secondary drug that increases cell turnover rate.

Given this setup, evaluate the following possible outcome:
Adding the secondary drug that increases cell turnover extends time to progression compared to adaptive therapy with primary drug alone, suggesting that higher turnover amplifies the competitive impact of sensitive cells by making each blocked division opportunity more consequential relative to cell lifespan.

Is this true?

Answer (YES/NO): YES